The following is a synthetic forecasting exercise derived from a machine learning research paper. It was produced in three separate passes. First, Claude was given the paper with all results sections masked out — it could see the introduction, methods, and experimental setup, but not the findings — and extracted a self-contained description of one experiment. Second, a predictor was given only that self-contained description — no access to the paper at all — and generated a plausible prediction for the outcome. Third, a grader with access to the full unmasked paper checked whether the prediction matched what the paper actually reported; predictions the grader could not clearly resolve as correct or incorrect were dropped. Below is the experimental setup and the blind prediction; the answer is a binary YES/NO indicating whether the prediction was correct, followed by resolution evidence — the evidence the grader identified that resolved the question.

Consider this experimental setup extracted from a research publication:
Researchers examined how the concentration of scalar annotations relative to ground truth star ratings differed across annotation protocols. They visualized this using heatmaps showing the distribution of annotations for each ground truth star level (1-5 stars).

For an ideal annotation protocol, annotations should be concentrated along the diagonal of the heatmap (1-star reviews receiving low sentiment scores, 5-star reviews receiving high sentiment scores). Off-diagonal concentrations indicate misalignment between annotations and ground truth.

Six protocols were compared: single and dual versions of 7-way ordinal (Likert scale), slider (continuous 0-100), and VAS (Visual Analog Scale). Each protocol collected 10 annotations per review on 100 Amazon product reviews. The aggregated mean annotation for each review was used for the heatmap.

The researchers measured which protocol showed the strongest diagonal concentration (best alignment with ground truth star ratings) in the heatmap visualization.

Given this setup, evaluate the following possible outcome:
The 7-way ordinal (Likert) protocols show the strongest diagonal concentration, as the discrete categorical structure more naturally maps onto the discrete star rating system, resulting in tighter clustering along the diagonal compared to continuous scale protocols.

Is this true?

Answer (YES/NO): NO